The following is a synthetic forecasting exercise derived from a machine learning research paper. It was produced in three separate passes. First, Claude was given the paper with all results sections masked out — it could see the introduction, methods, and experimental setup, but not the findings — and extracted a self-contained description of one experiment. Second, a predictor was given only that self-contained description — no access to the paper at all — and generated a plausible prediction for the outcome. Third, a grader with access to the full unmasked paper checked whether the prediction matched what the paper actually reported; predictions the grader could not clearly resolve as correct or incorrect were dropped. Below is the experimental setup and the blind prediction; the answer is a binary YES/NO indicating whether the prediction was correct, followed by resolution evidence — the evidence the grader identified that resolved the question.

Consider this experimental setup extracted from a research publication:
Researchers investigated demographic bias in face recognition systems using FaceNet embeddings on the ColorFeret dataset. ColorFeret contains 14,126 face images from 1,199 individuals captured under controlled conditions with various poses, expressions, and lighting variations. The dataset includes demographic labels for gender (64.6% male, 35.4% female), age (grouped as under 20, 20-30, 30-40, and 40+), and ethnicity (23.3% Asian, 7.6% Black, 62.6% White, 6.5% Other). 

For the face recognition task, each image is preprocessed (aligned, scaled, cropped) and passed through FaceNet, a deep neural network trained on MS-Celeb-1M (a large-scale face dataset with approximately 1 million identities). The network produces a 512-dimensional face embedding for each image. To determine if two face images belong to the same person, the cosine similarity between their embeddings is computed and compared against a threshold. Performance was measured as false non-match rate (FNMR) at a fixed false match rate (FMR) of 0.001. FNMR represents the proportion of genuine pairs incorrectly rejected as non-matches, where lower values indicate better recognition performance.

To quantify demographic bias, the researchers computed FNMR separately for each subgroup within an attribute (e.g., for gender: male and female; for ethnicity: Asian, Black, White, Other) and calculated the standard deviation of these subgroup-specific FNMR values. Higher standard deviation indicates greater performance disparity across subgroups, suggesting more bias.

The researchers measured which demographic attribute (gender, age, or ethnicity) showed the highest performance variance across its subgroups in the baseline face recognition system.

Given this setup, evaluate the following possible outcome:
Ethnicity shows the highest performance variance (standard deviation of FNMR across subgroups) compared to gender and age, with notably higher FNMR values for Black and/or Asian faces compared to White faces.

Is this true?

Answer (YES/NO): YES